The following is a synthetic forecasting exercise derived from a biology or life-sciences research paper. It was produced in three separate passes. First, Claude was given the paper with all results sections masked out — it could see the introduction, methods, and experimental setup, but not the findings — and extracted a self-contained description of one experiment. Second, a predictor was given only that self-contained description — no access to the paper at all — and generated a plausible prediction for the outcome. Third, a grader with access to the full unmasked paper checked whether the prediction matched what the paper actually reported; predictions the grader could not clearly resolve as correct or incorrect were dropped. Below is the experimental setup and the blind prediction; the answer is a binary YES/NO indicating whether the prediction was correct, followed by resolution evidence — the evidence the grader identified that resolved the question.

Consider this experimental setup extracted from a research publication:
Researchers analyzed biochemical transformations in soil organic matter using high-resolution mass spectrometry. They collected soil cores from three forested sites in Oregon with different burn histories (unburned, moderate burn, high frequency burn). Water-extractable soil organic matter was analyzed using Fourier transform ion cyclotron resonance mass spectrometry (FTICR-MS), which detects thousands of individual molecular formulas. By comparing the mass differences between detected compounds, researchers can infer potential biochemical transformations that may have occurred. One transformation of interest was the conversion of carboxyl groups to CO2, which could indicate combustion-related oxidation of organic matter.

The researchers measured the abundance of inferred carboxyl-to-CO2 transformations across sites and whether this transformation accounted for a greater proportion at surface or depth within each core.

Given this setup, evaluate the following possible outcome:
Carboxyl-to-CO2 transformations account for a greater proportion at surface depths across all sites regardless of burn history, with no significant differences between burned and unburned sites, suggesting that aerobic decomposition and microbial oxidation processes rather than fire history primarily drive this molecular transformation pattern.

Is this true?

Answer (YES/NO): NO